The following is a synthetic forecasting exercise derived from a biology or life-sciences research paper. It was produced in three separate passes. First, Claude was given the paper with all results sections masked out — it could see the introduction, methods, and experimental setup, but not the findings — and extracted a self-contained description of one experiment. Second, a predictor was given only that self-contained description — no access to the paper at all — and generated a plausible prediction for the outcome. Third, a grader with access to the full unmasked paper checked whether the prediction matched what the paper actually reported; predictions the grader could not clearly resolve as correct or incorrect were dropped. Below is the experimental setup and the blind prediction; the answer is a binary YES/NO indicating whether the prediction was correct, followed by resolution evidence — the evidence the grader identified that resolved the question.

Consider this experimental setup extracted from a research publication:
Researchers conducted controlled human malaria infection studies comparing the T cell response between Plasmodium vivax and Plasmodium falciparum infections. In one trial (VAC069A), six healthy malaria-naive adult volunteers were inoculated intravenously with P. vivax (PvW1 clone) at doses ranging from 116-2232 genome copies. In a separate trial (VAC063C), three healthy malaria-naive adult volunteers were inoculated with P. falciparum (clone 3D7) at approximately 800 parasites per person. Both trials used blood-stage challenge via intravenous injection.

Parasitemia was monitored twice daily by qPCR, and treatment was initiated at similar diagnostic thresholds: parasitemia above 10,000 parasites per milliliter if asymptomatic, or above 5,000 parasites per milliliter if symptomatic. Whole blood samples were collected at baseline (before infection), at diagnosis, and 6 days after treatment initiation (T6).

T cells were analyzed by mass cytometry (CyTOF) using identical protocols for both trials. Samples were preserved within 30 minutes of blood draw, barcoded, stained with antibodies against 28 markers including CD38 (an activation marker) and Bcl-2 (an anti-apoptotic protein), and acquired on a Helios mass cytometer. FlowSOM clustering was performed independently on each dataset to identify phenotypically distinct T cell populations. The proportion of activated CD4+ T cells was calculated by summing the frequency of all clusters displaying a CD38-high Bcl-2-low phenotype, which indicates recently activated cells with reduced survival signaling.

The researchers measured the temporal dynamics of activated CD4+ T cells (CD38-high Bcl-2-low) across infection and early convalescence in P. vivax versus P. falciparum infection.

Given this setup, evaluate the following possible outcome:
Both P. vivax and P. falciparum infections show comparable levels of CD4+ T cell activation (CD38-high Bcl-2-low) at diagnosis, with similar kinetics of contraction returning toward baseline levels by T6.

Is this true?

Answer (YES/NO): NO